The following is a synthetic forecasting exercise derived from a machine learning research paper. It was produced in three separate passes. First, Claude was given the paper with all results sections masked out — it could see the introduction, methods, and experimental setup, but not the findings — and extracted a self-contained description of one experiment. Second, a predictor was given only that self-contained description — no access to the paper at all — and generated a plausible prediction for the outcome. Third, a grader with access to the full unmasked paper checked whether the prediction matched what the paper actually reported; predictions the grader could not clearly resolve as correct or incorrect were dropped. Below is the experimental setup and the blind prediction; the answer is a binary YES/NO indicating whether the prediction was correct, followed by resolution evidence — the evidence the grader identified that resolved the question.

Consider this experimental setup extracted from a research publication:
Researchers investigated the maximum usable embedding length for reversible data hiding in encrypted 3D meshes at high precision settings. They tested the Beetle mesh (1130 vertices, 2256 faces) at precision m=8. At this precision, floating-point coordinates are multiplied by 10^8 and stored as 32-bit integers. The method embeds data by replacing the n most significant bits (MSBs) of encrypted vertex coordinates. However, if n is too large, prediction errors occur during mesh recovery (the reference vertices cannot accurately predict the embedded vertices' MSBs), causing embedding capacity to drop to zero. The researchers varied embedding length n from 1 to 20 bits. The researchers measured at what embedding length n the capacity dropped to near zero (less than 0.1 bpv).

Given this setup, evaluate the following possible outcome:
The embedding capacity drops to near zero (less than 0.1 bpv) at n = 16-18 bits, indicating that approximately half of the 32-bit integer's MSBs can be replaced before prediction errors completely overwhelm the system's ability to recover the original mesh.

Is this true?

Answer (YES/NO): NO